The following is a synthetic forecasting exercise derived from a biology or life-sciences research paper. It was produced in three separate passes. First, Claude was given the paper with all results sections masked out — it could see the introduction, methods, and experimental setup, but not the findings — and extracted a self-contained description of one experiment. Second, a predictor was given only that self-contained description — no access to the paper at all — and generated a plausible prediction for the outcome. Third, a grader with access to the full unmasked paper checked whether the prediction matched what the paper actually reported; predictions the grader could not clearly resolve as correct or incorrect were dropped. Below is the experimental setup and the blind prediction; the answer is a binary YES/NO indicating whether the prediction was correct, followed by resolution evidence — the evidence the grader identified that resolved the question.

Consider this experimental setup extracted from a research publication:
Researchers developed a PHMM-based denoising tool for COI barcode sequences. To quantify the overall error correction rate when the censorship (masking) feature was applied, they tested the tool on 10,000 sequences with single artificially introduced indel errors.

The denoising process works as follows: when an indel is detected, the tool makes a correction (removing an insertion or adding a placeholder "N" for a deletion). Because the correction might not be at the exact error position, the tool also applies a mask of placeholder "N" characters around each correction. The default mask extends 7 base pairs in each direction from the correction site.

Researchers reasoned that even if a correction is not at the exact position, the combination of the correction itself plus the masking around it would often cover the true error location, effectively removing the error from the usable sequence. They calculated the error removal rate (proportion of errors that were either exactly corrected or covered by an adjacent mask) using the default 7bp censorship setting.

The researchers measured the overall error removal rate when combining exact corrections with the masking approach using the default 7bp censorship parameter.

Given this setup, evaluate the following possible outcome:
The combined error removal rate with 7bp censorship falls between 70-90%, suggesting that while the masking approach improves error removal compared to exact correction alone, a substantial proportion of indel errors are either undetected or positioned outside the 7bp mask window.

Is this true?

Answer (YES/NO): NO